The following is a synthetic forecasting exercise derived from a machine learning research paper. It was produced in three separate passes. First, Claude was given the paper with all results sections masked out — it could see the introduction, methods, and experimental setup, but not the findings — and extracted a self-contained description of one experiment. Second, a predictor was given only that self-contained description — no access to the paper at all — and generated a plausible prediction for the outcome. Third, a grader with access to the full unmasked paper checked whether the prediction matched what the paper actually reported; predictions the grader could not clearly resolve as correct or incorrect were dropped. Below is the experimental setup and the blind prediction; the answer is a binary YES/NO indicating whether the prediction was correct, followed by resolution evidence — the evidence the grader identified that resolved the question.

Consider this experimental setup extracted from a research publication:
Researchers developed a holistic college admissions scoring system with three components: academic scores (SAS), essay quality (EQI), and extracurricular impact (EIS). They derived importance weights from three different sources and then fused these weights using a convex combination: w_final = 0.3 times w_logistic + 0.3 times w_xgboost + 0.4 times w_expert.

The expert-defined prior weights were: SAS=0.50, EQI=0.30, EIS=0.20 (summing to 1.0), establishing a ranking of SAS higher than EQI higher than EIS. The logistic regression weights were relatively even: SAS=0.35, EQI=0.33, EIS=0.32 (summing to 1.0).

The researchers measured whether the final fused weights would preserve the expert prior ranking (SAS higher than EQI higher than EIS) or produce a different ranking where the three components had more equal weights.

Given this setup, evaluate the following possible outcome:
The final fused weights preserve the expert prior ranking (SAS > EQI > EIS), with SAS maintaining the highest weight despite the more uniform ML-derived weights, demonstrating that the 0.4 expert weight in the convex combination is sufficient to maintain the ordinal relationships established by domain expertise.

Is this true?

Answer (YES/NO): YES